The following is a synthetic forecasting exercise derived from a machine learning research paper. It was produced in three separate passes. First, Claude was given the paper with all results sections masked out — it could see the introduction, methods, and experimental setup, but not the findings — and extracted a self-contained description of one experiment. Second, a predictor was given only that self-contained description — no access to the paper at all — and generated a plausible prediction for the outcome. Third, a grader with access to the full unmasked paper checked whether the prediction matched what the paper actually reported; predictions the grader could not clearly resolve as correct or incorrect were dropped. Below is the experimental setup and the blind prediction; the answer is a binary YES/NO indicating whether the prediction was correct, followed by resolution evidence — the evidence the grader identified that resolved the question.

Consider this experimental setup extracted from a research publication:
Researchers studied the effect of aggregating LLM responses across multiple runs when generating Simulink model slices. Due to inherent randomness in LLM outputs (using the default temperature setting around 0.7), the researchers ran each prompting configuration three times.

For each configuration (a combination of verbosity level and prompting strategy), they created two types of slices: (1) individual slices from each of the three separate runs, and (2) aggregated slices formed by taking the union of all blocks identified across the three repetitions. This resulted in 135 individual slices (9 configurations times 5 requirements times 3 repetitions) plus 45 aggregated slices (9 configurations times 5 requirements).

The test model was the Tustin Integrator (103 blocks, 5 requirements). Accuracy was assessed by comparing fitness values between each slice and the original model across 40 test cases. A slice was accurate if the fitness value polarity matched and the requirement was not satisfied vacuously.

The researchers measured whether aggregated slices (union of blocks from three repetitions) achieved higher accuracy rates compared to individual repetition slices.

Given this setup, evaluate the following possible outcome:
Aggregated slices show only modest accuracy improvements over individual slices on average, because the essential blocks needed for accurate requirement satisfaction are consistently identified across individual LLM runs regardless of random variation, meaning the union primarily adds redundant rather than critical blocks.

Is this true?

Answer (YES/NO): NO